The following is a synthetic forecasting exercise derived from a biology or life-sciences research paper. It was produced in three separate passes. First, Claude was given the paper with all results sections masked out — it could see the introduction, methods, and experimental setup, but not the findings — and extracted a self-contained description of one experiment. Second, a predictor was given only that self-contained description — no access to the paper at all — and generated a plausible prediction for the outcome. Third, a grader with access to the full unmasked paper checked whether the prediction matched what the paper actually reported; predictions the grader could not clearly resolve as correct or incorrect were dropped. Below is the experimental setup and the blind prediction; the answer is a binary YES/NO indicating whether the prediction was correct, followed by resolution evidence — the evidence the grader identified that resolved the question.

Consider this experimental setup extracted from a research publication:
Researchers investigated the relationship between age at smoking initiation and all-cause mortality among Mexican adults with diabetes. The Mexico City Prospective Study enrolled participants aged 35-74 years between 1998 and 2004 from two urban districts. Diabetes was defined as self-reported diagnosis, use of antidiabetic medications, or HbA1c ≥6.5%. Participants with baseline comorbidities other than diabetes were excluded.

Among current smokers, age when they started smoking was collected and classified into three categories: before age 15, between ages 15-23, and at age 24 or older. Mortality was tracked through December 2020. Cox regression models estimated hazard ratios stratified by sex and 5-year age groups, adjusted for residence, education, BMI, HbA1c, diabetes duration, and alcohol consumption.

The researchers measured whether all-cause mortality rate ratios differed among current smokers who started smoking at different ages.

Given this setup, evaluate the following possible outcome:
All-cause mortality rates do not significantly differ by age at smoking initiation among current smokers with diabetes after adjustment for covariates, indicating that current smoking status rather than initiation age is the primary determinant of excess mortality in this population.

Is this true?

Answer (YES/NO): NO